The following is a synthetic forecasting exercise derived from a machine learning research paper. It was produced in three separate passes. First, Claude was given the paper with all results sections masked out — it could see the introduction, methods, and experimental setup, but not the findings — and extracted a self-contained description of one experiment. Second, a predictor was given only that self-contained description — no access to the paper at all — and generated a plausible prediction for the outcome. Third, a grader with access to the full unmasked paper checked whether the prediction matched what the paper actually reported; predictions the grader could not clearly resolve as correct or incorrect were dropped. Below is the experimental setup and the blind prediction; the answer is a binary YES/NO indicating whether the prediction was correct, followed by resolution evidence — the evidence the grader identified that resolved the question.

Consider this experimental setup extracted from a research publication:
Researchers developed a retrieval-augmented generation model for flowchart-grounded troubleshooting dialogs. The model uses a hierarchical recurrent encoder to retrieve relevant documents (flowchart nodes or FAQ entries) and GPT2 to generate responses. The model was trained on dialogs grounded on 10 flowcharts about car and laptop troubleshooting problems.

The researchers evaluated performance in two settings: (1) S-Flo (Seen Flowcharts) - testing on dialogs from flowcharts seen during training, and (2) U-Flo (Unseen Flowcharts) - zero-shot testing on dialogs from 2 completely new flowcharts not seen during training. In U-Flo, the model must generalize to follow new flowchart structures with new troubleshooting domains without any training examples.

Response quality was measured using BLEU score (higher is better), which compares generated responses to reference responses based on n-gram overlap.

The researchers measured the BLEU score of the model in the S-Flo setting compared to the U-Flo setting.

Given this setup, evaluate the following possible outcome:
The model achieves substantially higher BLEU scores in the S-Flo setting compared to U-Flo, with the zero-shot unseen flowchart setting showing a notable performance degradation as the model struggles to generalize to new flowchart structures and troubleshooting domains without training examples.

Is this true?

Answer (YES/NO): YES